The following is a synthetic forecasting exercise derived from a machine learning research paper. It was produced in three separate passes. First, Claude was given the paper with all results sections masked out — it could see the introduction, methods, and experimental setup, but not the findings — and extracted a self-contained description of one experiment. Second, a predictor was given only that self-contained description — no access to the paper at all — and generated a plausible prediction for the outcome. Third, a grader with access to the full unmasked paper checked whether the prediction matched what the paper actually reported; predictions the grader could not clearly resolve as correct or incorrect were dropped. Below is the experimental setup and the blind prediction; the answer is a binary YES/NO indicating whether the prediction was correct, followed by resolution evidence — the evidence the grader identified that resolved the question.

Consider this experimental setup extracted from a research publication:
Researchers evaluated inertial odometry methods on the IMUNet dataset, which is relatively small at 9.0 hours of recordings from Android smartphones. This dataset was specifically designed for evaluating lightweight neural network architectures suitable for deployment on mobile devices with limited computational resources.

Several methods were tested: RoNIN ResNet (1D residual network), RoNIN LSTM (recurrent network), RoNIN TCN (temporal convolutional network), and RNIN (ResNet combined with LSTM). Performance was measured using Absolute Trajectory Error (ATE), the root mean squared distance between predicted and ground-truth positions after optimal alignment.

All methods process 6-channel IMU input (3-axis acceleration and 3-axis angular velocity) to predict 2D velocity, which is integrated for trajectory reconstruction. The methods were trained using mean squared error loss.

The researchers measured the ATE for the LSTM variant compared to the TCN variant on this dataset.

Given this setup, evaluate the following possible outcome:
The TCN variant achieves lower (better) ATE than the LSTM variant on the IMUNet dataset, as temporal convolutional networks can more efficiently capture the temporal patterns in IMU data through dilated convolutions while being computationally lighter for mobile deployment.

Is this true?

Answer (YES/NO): NO